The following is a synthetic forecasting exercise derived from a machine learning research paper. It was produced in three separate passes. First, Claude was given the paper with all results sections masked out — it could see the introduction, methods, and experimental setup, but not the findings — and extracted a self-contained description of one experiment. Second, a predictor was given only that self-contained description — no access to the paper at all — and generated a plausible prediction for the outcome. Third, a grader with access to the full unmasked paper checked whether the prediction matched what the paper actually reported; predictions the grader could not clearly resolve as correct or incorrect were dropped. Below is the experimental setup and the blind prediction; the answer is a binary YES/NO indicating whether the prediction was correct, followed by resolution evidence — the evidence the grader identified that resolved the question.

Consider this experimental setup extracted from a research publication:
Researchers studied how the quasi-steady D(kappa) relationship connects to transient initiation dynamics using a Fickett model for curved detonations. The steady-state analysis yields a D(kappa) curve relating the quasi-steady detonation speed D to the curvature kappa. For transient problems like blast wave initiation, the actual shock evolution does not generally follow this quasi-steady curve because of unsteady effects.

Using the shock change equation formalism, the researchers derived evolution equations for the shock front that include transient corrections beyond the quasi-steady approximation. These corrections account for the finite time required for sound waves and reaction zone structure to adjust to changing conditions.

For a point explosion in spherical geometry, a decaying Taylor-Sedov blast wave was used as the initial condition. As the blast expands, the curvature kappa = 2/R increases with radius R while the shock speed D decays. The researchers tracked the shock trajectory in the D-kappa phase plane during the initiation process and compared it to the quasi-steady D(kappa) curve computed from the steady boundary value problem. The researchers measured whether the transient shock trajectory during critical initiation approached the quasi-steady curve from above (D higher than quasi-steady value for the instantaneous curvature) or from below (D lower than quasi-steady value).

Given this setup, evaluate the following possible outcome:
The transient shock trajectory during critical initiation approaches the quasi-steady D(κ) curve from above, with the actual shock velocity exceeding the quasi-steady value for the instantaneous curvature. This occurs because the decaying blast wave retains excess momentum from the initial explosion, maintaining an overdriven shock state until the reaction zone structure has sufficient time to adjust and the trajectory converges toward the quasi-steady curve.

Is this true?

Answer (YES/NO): NO